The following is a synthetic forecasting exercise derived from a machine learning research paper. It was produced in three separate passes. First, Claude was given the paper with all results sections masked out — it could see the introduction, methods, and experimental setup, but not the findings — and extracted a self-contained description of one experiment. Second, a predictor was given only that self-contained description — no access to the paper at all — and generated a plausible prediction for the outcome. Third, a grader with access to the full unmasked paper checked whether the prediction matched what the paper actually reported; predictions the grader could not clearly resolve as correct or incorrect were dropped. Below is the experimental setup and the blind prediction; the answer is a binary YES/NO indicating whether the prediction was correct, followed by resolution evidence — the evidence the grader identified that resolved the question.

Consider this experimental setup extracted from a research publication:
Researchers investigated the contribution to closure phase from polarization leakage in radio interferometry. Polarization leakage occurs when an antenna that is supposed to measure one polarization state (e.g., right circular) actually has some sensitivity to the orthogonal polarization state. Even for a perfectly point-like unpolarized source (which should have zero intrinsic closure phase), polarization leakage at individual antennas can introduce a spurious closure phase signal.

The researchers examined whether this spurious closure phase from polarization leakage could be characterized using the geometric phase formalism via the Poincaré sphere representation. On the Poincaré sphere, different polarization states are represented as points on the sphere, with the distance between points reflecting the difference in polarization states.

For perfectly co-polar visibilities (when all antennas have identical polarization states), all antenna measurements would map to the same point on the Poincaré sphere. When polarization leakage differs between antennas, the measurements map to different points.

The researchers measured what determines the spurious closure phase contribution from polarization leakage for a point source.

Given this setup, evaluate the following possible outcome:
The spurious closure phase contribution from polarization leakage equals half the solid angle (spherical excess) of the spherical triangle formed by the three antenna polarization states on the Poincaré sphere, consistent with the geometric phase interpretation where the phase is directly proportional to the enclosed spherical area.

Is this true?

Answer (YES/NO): YES